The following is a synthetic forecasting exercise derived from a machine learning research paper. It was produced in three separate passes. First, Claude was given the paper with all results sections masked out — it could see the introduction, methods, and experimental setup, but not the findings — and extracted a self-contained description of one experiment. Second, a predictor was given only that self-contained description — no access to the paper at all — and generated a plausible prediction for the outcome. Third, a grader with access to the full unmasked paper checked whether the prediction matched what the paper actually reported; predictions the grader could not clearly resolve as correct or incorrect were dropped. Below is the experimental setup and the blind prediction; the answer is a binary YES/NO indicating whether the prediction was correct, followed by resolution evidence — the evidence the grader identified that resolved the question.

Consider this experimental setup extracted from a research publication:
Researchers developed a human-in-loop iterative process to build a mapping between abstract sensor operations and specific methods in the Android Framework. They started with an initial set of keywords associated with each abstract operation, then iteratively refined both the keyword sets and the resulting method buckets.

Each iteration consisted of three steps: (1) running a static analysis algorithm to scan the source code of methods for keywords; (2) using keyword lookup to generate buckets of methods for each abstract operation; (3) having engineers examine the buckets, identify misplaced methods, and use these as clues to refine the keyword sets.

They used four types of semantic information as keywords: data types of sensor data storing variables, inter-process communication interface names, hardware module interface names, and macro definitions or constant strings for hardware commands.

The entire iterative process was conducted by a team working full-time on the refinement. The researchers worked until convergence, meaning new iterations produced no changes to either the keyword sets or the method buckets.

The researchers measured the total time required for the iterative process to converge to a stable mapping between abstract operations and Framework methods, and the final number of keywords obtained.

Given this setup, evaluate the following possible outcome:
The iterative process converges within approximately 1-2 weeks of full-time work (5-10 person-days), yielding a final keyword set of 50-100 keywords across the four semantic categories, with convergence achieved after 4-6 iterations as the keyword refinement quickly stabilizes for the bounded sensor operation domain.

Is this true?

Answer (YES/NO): NO